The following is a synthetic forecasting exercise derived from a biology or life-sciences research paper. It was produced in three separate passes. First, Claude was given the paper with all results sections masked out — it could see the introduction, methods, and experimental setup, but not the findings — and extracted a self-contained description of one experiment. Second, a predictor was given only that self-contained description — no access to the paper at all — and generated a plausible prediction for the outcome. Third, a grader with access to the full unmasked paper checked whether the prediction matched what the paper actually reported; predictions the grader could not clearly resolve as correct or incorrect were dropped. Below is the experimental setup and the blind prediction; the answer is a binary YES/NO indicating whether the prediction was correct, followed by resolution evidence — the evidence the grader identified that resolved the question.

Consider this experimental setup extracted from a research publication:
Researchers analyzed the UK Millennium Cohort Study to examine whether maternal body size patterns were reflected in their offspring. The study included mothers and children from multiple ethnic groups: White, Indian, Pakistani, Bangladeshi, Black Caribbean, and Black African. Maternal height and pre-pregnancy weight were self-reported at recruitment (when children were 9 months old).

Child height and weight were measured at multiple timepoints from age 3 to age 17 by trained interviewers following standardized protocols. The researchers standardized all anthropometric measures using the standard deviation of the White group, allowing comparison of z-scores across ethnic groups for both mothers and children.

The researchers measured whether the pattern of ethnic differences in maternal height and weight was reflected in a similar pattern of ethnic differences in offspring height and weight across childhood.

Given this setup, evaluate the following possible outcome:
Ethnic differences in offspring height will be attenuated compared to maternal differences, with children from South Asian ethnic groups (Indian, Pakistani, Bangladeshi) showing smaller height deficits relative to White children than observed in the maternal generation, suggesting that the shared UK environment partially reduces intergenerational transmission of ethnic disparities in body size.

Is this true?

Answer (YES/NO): NO